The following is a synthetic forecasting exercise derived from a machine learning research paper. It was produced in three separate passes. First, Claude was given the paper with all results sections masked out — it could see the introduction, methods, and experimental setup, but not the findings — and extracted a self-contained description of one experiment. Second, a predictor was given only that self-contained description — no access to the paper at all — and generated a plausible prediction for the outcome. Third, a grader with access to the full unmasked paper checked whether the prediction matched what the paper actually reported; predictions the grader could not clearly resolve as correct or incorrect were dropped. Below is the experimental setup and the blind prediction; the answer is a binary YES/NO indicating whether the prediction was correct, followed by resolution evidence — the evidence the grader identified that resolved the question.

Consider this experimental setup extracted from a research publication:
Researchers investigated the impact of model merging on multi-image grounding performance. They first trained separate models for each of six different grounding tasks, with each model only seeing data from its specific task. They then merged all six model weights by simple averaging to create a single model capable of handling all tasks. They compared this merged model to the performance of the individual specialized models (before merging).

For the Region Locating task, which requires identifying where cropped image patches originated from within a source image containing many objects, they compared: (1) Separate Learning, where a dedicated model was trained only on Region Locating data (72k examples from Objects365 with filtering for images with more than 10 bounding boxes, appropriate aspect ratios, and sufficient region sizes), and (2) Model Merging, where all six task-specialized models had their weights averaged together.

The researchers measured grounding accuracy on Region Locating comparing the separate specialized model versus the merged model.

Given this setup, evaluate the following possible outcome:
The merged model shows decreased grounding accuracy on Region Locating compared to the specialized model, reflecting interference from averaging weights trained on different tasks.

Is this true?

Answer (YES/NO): YES